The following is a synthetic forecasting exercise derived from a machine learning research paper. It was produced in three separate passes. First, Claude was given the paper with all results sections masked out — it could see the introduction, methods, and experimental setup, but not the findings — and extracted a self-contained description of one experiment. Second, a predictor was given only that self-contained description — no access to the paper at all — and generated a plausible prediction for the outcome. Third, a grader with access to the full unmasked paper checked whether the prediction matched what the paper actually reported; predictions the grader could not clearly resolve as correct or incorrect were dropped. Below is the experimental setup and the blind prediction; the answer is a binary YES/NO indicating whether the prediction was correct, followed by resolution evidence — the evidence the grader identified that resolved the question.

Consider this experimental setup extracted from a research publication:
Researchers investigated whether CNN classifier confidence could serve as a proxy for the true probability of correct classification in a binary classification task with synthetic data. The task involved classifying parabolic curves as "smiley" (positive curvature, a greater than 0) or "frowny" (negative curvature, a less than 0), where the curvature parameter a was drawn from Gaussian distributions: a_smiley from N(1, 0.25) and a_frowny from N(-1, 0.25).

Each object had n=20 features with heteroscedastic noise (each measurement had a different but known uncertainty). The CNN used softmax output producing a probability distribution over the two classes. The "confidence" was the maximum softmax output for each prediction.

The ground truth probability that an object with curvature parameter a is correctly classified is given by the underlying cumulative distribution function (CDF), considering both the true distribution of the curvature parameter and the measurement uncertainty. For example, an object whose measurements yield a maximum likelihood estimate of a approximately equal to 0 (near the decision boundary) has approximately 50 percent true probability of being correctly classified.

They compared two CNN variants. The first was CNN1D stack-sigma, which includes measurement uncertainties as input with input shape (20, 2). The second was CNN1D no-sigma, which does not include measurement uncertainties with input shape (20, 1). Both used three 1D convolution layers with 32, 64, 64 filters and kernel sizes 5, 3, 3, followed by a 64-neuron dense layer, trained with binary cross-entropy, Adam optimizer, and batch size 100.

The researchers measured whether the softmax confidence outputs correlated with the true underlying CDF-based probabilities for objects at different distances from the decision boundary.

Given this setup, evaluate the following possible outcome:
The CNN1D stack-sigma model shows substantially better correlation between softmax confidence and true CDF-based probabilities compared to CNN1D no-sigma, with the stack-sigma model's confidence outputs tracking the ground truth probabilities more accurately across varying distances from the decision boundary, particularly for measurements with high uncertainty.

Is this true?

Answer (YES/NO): YES